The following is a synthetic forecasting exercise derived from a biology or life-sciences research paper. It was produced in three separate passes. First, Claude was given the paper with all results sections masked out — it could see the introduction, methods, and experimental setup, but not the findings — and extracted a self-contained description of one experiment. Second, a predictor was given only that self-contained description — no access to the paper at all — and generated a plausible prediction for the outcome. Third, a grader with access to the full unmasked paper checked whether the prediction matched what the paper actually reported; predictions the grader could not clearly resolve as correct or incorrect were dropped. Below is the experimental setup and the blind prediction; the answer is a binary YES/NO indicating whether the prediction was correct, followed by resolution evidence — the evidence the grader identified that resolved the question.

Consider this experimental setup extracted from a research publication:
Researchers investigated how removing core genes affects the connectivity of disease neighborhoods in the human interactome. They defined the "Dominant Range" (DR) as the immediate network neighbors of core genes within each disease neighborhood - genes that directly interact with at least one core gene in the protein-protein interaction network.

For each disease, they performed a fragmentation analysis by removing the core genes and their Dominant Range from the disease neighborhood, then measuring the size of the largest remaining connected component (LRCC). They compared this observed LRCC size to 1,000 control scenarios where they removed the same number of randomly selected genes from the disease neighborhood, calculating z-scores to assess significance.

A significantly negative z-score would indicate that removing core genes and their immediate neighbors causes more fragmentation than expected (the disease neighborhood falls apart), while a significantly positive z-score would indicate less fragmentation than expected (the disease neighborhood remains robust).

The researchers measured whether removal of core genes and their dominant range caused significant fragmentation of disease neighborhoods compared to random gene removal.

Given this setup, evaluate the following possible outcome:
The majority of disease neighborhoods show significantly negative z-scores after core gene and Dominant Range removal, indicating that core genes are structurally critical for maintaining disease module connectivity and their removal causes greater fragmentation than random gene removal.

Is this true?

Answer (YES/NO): NO